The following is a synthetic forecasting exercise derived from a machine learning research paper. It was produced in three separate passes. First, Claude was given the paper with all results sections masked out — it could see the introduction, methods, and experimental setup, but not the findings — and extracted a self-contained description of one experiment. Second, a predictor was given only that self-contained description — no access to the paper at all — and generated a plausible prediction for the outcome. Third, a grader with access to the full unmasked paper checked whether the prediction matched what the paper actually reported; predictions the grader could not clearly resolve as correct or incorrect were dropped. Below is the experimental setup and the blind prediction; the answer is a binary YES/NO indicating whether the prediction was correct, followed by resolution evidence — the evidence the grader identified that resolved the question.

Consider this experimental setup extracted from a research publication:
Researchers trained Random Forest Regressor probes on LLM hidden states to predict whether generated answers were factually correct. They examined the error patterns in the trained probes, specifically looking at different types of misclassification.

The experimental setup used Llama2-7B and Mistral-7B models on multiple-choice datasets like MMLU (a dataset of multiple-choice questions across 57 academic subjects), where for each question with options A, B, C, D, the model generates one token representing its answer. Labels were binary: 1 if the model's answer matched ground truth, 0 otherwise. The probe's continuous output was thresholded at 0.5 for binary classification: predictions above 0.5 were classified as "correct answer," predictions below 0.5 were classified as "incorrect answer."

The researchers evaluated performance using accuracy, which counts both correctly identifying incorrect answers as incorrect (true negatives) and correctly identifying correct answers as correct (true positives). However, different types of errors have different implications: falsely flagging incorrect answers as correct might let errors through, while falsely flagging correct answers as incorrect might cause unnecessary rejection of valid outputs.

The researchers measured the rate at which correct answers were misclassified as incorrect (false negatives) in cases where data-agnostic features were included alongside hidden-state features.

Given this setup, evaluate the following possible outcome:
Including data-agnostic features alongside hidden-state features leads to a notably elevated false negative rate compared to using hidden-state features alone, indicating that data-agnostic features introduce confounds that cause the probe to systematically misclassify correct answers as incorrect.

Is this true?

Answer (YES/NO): NO